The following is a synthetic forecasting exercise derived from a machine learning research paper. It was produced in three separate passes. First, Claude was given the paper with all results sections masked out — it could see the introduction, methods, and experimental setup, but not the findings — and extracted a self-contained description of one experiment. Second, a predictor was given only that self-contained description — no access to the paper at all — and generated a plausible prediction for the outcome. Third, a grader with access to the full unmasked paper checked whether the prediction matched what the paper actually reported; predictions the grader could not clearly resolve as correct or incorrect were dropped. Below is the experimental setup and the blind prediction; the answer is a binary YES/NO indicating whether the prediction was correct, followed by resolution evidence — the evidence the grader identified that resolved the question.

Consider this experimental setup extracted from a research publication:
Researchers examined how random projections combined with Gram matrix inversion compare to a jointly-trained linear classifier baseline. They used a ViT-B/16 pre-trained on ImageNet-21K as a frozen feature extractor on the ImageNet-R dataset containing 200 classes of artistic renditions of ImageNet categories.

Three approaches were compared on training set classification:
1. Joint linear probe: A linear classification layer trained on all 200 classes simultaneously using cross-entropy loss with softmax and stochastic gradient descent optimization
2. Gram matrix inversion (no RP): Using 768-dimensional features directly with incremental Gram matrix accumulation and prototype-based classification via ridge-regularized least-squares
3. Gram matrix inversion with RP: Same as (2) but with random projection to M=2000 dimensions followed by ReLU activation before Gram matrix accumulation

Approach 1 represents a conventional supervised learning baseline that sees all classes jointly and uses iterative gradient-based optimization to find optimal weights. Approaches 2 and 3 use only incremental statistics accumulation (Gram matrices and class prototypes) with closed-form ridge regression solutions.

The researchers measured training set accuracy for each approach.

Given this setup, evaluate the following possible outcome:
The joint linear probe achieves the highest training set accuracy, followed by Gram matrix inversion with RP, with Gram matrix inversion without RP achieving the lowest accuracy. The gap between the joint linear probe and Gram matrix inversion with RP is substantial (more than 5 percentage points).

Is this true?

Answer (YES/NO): NO